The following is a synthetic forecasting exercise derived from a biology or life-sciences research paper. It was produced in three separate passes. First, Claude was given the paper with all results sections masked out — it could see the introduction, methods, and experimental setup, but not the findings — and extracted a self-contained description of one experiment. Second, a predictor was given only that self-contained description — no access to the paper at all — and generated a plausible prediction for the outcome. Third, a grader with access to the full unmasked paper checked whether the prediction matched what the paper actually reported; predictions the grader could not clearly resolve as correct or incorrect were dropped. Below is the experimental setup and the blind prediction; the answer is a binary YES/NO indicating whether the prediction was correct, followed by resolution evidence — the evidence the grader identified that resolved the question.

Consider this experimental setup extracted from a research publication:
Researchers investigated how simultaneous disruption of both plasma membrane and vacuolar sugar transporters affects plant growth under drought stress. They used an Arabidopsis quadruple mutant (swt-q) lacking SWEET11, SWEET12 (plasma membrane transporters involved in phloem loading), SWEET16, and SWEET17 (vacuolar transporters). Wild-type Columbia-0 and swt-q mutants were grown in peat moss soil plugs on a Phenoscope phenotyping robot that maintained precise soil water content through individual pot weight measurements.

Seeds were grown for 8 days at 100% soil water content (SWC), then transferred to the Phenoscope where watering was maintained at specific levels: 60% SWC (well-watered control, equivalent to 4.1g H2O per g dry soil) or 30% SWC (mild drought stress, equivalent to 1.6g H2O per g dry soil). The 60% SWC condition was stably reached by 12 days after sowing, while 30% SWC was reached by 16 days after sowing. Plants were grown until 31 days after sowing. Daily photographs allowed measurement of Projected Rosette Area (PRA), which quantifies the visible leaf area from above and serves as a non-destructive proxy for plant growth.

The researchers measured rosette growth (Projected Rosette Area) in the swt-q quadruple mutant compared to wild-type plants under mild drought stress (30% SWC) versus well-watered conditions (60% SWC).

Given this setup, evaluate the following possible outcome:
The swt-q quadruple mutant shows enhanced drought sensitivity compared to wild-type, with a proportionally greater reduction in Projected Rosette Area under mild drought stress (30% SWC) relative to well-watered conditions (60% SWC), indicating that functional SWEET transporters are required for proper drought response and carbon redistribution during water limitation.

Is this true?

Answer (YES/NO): YES